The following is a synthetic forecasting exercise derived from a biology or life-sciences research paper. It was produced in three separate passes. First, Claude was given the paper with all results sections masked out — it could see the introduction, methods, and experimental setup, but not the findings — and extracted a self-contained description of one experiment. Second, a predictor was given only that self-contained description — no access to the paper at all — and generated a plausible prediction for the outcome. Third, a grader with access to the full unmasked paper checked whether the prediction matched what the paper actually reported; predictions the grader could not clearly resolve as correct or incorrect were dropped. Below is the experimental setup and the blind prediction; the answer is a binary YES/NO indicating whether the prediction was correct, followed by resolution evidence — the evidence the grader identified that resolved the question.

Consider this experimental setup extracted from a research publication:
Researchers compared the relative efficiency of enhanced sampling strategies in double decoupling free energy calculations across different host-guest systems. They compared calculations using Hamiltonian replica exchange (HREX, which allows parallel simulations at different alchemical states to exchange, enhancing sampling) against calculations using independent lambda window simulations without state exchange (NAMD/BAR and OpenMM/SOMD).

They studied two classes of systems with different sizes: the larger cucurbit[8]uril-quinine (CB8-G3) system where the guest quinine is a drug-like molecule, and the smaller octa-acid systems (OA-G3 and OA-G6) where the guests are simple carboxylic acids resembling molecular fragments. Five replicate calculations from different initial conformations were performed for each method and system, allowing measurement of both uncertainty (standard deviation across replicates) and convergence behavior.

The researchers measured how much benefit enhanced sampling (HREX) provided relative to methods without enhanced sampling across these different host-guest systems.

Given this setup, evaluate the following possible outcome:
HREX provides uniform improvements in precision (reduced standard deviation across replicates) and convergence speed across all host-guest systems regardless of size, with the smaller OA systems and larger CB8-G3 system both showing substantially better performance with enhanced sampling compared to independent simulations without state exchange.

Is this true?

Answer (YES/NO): NO